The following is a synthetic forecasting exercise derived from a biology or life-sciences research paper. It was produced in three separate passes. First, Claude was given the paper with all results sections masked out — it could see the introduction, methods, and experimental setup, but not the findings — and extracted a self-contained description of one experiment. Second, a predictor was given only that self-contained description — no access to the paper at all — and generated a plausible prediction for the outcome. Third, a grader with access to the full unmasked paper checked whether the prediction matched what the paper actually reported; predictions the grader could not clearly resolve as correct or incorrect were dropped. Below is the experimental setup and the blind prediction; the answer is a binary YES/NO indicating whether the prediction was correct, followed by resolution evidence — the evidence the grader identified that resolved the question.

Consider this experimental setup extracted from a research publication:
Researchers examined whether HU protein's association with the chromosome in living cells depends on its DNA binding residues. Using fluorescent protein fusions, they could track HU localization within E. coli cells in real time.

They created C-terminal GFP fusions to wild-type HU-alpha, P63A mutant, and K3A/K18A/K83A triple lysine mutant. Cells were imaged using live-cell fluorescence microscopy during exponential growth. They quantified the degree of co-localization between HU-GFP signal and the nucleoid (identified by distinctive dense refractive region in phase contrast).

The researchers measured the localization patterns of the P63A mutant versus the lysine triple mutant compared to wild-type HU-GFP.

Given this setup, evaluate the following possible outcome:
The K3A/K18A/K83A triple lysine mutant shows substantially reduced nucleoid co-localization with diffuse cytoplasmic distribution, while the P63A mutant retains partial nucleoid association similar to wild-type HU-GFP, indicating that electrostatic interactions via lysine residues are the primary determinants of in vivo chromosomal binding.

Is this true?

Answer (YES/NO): NO